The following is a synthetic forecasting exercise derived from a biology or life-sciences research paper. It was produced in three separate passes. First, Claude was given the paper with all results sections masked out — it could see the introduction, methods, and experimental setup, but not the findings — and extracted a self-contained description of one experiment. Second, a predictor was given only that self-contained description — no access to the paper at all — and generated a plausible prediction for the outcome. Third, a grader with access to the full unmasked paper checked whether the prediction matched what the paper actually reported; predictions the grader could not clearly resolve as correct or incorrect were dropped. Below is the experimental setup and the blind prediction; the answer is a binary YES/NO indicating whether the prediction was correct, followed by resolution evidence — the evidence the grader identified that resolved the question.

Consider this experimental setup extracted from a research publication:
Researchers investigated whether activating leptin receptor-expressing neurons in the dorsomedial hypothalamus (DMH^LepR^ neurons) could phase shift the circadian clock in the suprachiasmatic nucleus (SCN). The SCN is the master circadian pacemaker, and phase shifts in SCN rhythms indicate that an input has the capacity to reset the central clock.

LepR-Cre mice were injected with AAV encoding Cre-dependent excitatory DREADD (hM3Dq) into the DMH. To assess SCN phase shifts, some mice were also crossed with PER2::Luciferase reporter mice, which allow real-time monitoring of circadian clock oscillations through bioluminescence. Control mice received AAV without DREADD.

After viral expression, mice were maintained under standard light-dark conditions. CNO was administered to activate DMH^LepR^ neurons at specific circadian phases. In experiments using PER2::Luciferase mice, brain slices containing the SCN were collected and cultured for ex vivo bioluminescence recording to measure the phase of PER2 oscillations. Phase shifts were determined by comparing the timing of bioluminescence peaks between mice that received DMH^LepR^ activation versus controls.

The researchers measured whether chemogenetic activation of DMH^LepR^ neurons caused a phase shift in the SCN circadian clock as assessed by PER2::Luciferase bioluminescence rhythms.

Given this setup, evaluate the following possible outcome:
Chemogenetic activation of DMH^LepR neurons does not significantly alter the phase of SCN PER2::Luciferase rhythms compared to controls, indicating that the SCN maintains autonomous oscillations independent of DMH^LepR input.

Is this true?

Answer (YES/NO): NO